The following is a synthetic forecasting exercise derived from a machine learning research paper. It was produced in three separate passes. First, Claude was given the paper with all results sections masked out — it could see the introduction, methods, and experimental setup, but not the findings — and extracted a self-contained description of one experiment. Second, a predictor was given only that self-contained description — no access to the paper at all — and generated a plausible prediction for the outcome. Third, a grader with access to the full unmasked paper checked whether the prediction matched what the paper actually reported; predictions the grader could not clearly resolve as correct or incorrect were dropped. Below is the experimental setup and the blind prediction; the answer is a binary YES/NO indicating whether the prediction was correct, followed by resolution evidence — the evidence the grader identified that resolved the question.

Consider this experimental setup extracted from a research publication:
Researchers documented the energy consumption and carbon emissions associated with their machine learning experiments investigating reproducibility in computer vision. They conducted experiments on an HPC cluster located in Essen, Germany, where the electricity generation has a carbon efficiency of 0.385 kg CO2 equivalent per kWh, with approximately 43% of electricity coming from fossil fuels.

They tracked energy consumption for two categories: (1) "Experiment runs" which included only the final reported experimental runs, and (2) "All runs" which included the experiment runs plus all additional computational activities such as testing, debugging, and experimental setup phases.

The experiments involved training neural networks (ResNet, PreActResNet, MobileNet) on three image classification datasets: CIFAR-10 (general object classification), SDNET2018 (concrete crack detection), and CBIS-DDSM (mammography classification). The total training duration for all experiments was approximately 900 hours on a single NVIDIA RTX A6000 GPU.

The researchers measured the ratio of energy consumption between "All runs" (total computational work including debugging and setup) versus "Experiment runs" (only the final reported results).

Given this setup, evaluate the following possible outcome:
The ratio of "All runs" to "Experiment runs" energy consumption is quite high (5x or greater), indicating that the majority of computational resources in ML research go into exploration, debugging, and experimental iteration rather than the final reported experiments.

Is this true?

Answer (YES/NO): NO